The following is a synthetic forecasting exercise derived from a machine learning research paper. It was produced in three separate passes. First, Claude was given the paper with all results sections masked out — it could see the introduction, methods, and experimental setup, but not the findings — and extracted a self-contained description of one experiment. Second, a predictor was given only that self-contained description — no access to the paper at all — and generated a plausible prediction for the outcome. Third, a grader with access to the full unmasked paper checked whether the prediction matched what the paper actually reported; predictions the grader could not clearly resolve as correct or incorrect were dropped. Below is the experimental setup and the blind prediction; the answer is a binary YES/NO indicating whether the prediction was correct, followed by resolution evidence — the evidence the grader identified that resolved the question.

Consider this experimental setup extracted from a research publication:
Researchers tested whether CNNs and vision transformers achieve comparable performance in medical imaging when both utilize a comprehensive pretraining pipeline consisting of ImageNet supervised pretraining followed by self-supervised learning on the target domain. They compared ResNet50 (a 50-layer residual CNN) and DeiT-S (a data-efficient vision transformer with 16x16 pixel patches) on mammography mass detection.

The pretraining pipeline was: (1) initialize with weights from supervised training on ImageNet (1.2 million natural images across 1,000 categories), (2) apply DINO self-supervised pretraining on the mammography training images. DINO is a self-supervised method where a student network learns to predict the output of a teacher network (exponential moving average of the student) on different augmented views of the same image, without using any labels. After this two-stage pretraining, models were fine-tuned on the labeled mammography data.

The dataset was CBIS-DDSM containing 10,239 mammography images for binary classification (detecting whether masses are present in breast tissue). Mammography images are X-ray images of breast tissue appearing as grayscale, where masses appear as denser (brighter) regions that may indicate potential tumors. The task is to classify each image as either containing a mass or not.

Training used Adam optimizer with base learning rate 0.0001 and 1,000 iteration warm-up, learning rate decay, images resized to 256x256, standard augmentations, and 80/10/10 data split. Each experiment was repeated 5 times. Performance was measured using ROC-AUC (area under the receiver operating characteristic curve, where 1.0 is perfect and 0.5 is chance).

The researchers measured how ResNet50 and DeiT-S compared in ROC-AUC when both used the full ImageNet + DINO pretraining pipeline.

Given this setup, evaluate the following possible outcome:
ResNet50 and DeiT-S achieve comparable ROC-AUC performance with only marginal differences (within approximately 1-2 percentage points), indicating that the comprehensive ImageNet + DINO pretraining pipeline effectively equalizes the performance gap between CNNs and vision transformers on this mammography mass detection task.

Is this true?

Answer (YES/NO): YES